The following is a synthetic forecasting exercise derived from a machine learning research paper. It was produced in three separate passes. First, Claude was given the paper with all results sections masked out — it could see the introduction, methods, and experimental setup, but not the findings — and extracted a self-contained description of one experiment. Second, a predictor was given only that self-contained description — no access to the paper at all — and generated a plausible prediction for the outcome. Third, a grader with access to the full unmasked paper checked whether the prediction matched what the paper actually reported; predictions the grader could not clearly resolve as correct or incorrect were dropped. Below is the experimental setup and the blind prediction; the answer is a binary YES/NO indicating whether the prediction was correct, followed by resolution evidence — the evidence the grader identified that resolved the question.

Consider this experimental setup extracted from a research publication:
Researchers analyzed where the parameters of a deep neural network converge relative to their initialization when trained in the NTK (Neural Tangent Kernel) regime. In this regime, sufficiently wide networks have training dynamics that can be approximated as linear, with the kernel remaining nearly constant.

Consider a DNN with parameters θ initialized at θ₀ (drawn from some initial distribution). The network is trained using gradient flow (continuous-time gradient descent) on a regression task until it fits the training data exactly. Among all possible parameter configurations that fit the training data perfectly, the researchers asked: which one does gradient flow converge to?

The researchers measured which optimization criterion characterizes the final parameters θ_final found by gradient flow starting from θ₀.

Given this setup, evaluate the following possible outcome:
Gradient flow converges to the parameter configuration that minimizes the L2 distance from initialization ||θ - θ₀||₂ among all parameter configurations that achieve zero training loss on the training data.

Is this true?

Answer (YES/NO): YES